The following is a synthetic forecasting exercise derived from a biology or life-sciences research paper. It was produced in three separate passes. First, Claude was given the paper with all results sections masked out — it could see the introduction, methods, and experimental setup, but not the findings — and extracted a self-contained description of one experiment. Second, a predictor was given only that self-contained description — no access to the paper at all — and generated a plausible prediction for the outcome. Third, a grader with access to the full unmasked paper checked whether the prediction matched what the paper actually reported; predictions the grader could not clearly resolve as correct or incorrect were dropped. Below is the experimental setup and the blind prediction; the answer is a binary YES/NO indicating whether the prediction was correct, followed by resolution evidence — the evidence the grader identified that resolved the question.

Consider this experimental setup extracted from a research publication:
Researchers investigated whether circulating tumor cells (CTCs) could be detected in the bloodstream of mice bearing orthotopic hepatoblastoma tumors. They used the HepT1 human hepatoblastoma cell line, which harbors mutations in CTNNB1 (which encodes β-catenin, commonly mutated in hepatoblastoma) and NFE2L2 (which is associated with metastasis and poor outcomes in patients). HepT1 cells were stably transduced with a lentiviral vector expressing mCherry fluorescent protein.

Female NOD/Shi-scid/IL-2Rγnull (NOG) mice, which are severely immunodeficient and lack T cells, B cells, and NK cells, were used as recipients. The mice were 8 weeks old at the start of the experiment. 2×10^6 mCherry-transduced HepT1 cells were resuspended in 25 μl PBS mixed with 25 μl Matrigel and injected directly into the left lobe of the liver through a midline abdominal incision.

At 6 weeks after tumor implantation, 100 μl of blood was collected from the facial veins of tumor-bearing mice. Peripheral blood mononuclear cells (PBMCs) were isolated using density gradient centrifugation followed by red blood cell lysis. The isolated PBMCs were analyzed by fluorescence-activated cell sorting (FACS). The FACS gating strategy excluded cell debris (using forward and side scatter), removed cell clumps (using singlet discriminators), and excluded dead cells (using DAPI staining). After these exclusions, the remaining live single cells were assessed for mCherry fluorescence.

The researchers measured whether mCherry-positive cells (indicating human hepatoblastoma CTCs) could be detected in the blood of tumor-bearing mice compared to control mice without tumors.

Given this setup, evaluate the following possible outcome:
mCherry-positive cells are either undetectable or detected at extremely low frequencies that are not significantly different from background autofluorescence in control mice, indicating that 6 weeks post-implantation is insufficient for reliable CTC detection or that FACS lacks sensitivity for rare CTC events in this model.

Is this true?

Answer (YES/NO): NO